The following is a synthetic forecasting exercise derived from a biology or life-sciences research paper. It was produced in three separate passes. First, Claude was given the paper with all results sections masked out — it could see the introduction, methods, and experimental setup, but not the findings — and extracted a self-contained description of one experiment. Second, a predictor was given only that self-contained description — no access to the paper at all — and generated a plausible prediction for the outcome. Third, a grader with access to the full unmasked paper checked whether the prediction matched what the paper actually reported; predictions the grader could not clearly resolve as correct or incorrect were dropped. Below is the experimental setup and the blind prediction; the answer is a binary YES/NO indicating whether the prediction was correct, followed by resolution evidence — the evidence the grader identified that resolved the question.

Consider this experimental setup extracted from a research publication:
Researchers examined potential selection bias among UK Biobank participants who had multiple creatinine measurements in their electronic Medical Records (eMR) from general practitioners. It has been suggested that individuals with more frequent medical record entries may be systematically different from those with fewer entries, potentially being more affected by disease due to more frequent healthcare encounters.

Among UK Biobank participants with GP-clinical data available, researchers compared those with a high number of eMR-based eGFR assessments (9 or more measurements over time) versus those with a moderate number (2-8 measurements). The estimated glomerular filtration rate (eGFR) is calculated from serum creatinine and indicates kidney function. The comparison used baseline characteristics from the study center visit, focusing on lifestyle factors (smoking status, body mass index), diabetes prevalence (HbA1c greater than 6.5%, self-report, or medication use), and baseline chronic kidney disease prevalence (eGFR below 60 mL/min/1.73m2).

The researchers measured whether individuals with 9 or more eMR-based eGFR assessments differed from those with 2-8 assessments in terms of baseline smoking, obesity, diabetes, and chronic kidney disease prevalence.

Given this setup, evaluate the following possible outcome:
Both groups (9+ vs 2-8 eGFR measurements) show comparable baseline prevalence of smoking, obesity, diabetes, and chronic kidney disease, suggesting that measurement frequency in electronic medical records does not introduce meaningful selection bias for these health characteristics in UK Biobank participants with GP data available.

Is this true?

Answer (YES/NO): NO